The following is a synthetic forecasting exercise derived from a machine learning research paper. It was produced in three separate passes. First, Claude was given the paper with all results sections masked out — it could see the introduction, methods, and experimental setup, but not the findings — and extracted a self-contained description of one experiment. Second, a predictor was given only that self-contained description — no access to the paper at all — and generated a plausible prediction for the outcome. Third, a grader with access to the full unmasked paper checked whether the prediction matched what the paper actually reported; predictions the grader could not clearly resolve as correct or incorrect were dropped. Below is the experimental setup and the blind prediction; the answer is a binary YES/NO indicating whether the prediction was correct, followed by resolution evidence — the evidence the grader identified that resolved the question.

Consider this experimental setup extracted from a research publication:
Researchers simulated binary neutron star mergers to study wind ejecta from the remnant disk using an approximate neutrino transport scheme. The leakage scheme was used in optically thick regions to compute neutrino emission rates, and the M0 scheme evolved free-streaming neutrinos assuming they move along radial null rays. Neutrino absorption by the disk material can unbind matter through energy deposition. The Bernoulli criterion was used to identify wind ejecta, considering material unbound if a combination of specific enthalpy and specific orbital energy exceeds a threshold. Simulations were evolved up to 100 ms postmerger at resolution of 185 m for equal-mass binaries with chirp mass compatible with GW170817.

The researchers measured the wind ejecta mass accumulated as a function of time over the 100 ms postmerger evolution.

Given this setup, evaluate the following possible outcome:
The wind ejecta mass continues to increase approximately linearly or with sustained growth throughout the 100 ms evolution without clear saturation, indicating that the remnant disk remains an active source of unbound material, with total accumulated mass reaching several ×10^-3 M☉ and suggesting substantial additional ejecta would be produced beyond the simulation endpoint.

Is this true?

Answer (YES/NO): YES